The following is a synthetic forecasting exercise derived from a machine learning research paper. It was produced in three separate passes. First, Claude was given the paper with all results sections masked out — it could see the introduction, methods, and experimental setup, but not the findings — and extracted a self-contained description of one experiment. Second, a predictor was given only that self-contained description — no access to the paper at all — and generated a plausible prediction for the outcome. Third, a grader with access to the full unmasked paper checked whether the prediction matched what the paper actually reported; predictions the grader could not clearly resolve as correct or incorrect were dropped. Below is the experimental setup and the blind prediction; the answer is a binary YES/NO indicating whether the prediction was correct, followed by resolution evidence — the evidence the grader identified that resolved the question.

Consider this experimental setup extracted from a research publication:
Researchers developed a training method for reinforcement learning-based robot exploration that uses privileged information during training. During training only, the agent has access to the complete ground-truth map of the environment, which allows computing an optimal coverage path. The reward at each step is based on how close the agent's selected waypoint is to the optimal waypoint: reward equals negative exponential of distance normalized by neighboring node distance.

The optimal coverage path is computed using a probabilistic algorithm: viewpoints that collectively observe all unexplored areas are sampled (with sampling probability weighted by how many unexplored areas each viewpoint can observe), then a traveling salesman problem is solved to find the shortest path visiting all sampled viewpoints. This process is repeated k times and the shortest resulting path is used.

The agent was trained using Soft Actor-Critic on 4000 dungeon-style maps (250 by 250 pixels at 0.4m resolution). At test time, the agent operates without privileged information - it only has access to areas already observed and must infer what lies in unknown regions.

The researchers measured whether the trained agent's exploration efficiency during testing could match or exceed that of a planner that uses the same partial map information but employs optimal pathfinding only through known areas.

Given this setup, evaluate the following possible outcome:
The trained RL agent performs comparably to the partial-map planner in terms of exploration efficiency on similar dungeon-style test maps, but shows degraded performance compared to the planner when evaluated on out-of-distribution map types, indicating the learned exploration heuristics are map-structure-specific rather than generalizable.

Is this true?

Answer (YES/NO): NO